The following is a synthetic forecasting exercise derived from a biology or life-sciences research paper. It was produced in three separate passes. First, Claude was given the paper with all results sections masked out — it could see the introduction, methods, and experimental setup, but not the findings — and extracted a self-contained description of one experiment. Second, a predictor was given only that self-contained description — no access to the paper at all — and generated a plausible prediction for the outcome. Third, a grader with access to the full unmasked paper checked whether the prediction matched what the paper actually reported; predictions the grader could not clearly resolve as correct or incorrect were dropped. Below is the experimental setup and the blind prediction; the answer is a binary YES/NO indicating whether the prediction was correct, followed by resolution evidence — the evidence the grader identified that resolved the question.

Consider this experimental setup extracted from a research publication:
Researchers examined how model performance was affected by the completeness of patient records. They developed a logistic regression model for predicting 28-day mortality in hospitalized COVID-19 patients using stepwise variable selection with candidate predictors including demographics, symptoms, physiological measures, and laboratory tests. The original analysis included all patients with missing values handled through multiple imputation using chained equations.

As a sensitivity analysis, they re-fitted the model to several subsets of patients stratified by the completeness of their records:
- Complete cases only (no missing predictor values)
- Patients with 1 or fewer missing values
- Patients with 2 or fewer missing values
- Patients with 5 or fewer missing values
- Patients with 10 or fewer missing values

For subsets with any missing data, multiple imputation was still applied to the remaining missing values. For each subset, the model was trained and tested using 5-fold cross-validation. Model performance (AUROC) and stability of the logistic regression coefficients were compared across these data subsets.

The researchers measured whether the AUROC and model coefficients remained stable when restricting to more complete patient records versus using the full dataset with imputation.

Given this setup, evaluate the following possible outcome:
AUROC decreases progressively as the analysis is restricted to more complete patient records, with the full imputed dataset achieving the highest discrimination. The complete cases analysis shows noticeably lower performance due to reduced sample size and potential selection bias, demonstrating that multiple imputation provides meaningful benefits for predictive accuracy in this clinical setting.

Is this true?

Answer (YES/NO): YES